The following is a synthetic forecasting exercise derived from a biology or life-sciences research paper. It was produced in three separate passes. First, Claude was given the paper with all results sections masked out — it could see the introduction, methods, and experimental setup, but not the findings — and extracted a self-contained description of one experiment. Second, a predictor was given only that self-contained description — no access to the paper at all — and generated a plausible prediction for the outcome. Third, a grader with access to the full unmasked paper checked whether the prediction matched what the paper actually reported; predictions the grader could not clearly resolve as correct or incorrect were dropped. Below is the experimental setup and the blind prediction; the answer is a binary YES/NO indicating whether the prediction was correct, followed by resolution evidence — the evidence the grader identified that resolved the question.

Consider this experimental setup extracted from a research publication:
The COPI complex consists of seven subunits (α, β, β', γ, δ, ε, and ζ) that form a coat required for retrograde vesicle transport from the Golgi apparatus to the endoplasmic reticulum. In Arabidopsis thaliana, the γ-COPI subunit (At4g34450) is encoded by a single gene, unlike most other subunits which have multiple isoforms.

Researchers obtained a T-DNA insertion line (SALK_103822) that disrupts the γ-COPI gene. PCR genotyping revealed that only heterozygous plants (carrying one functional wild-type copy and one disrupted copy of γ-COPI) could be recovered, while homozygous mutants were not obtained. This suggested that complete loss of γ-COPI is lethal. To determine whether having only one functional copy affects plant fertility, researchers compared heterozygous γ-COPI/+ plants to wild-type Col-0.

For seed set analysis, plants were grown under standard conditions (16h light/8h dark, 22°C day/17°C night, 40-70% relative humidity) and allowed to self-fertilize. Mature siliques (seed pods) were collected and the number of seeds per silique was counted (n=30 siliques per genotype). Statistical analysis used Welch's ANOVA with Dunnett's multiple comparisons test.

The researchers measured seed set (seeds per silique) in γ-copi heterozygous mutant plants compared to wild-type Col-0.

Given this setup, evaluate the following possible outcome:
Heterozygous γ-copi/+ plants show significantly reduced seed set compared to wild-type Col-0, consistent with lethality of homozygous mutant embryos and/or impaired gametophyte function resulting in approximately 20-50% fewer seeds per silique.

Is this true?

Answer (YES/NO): YES